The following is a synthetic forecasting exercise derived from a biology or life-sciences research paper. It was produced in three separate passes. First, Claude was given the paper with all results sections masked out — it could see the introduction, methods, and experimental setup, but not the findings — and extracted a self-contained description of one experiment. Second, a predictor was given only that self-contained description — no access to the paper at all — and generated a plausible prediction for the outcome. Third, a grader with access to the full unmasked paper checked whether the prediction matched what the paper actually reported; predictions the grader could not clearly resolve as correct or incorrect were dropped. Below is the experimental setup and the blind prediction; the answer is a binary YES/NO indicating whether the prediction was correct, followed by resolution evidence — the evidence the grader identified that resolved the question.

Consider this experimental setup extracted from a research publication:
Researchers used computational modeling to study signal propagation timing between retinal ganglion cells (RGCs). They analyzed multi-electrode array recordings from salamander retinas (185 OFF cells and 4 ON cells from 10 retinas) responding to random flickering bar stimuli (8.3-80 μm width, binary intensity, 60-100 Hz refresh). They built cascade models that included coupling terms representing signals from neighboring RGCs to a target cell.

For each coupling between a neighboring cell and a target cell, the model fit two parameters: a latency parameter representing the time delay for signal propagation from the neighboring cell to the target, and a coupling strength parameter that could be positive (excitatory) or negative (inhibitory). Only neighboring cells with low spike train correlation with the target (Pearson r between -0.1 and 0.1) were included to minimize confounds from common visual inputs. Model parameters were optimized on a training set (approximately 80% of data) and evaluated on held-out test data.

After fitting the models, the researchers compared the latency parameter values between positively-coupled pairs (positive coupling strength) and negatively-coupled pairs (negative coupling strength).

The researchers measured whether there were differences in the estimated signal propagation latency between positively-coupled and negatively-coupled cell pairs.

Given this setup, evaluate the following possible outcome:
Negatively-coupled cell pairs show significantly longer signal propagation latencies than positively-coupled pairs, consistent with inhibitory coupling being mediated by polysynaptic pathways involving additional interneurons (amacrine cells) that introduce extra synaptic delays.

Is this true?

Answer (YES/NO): YES